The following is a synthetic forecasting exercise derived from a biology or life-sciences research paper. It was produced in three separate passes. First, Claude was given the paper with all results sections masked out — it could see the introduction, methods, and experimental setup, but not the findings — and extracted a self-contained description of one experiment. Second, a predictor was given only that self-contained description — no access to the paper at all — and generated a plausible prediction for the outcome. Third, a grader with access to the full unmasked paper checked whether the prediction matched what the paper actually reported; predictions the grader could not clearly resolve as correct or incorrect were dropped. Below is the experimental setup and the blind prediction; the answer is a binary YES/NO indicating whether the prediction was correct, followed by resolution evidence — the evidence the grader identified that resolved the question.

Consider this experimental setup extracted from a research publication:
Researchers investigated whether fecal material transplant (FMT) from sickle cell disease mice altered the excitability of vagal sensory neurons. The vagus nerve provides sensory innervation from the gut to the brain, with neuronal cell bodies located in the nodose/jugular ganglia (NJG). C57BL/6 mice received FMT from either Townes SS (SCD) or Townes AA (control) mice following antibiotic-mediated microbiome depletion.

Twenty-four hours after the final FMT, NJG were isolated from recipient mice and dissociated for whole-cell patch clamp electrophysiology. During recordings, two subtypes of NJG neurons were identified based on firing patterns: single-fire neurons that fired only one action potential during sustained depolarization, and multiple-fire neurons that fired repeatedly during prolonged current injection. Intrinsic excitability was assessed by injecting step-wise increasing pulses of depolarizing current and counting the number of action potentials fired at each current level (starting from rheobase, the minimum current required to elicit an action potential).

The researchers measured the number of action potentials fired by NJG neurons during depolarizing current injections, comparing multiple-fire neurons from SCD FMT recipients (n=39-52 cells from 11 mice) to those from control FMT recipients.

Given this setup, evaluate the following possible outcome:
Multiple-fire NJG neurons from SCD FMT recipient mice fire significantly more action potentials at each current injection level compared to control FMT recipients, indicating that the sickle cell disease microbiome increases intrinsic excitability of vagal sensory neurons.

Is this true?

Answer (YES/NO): NO